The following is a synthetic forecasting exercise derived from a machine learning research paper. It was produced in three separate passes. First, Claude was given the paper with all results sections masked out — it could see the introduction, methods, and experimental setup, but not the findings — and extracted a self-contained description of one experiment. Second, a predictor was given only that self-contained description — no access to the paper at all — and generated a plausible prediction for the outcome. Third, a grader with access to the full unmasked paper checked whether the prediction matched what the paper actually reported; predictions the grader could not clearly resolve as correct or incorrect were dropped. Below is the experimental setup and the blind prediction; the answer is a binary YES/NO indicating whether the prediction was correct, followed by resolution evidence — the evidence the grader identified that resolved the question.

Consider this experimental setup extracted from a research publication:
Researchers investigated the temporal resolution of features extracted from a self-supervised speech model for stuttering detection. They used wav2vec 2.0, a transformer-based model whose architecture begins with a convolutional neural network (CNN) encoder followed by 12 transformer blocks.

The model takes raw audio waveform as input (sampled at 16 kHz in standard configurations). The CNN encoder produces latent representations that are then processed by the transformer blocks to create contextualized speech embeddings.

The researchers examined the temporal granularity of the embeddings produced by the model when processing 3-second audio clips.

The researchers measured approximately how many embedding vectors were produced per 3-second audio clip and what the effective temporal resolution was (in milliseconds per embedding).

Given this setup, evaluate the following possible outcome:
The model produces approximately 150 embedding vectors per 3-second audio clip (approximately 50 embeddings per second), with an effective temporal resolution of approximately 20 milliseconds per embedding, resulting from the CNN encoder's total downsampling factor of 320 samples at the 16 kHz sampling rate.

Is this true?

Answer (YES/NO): YES